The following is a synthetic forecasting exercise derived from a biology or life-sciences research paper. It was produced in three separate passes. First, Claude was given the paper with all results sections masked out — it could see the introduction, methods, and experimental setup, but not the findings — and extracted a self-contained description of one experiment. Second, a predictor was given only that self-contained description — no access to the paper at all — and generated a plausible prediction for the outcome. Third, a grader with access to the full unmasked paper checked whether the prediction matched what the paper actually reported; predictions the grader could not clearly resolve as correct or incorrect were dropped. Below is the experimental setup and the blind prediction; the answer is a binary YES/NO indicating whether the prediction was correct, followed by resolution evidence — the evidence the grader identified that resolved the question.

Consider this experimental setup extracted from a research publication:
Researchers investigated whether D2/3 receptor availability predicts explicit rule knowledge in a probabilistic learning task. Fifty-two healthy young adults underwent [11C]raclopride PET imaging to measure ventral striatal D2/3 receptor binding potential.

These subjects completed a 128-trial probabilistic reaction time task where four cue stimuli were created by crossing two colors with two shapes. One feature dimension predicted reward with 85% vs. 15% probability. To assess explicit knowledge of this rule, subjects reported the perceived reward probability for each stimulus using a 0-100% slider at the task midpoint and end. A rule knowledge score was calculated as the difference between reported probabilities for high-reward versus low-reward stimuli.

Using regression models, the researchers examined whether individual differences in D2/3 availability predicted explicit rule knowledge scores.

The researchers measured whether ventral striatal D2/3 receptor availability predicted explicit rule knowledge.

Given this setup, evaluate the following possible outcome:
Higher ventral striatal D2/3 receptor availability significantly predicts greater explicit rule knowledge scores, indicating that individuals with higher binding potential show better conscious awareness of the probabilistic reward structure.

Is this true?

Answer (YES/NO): NO